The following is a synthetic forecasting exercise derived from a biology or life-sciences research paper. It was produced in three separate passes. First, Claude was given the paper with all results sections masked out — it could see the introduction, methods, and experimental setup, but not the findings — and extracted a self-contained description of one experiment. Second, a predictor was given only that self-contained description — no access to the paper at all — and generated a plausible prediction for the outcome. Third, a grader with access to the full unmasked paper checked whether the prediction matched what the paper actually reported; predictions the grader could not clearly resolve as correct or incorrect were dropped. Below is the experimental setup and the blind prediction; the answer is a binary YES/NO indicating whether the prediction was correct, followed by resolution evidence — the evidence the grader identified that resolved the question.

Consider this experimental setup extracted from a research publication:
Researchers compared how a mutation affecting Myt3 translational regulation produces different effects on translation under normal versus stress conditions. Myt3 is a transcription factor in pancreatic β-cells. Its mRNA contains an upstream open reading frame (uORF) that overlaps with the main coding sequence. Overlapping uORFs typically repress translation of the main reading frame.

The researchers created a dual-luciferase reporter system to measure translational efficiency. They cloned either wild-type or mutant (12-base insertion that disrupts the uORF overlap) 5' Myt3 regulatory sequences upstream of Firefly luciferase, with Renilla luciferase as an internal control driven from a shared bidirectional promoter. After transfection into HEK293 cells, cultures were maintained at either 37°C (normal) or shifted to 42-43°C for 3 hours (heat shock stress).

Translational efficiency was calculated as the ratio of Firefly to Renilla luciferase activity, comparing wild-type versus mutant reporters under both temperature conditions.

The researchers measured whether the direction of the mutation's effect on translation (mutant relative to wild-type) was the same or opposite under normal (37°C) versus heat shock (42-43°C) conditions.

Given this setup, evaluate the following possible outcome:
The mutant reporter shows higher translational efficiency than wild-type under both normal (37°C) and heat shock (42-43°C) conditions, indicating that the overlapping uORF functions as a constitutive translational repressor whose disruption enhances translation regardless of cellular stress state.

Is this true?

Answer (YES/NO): NO